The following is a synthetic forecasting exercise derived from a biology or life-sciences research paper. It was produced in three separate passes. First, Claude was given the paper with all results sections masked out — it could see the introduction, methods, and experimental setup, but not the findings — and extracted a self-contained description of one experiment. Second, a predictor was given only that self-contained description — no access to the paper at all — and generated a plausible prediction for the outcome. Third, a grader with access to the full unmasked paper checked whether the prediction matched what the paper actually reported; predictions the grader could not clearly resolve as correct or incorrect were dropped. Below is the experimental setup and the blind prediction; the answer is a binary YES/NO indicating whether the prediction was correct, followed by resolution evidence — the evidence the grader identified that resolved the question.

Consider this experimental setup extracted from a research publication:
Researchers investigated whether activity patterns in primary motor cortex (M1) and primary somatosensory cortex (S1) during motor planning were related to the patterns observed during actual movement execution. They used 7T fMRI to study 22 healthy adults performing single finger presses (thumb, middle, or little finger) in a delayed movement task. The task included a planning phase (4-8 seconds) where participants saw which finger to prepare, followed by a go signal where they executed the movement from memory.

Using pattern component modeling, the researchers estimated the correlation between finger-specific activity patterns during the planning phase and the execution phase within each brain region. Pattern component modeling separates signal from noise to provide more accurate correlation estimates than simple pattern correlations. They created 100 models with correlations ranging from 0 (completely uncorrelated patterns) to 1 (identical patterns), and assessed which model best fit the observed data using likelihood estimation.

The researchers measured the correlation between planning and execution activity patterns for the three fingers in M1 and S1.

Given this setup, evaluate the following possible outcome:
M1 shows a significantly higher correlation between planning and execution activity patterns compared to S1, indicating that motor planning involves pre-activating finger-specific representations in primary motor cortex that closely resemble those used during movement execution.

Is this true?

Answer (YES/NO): NO